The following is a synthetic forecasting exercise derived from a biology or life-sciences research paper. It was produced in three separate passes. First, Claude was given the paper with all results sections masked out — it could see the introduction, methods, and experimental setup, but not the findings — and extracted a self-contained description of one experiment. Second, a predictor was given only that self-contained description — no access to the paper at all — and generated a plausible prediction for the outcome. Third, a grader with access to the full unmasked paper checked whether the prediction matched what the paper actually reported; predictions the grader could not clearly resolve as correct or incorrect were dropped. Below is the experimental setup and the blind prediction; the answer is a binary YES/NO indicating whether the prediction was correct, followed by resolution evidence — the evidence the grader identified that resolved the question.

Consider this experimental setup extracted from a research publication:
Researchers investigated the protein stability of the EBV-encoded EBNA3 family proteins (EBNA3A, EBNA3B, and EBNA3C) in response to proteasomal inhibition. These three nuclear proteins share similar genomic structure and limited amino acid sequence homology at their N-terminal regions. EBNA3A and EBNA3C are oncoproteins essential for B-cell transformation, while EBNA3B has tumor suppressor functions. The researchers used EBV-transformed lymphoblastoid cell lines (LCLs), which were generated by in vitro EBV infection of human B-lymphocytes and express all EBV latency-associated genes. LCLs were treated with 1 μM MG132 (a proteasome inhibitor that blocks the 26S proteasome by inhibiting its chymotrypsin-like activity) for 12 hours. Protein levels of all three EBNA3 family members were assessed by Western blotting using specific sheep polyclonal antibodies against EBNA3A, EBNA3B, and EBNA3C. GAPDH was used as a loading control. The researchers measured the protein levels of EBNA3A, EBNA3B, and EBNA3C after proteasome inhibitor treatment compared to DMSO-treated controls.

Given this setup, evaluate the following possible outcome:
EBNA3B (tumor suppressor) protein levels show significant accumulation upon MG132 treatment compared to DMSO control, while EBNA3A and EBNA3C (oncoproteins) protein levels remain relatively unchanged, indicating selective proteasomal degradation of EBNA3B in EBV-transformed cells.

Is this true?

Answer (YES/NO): NO